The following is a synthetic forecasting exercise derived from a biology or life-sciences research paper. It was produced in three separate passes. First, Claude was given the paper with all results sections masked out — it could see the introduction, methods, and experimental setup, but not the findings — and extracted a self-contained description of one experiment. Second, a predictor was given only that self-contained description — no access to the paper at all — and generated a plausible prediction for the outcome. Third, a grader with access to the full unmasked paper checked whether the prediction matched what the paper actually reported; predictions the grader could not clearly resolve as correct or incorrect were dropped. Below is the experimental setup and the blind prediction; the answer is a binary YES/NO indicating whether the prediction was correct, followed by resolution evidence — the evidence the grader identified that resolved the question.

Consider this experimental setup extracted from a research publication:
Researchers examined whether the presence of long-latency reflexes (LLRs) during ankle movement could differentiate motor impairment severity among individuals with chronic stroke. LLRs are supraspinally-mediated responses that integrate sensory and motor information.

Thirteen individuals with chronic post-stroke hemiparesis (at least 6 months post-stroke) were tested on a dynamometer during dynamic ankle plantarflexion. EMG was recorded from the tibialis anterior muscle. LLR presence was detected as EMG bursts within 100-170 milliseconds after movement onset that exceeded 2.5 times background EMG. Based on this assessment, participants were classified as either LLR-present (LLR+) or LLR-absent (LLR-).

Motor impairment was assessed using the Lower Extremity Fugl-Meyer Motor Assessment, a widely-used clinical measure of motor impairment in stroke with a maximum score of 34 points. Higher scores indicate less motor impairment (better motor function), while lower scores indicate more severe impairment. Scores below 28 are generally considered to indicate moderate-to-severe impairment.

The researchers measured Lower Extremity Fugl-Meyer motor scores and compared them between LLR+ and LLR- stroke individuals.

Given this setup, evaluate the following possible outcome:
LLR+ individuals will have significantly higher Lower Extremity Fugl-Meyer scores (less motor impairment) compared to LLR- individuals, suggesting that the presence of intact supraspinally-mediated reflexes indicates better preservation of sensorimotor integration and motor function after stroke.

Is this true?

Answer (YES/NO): YES